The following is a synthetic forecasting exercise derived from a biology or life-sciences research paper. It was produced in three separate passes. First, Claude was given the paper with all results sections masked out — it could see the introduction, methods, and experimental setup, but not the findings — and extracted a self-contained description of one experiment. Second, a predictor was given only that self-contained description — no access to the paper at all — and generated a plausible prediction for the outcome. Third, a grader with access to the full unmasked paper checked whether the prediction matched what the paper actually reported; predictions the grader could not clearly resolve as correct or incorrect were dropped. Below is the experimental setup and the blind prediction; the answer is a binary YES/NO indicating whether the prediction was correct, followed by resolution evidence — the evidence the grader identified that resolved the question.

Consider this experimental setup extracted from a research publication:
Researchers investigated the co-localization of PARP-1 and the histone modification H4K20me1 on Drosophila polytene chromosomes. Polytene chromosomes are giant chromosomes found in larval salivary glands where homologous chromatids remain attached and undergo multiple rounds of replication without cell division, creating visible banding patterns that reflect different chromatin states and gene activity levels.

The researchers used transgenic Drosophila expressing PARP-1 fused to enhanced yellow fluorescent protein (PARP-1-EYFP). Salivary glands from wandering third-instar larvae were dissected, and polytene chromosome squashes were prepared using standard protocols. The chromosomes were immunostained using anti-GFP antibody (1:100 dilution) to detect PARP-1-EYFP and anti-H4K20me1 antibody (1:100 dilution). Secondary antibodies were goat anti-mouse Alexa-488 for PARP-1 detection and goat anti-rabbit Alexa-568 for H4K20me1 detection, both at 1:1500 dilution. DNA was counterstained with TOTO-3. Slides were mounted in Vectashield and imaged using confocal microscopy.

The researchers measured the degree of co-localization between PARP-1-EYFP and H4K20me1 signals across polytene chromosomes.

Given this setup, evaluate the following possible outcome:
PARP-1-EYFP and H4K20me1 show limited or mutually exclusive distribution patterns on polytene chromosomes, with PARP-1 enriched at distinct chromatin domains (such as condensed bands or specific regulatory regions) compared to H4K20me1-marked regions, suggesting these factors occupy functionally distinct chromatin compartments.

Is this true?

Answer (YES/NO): NO